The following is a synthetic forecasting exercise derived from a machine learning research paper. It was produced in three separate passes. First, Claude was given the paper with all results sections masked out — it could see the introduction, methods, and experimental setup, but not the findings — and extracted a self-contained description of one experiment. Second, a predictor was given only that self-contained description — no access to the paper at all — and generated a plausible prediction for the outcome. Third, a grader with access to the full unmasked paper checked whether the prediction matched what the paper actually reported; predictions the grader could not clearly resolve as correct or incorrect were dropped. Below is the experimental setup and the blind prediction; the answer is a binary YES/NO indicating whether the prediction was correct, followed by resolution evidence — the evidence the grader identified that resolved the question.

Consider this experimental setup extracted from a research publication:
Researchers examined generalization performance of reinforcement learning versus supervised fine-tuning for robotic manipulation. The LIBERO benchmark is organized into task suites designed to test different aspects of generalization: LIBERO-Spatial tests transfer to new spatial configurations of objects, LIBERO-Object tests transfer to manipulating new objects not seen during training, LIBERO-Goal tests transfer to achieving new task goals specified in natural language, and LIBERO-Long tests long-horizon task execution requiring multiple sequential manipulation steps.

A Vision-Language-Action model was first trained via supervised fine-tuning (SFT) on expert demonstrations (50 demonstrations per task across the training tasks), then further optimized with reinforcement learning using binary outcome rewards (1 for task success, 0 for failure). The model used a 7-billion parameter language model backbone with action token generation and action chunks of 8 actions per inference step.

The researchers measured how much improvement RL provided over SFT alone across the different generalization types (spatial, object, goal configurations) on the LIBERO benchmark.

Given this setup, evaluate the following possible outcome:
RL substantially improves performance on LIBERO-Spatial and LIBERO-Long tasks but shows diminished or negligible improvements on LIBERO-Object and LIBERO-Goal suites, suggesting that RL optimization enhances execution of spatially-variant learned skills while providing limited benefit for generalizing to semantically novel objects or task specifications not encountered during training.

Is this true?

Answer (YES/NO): NO